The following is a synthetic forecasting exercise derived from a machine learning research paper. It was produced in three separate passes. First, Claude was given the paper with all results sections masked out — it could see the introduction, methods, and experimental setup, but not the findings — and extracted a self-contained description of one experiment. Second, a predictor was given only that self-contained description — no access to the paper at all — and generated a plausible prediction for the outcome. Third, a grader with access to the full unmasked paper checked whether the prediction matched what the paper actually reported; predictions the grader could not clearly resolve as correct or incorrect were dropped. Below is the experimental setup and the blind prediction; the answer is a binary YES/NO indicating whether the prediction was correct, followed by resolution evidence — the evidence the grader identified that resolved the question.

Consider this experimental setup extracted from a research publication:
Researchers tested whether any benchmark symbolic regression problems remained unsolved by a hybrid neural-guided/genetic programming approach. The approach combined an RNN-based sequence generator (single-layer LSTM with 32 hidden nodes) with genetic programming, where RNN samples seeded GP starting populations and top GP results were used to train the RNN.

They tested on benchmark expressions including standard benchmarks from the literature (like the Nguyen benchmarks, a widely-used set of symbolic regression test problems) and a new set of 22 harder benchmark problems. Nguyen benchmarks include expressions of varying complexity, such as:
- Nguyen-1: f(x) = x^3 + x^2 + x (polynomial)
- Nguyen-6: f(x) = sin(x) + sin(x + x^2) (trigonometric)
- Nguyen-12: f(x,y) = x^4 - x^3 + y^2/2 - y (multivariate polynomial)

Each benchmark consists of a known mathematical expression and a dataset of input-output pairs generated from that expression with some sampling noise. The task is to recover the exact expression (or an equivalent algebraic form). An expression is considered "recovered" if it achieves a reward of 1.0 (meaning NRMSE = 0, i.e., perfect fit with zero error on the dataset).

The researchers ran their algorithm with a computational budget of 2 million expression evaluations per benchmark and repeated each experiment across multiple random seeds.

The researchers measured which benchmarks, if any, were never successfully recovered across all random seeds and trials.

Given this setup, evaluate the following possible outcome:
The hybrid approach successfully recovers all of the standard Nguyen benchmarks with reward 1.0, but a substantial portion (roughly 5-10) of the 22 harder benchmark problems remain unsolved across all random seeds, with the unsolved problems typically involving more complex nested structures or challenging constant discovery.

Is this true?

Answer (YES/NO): NO